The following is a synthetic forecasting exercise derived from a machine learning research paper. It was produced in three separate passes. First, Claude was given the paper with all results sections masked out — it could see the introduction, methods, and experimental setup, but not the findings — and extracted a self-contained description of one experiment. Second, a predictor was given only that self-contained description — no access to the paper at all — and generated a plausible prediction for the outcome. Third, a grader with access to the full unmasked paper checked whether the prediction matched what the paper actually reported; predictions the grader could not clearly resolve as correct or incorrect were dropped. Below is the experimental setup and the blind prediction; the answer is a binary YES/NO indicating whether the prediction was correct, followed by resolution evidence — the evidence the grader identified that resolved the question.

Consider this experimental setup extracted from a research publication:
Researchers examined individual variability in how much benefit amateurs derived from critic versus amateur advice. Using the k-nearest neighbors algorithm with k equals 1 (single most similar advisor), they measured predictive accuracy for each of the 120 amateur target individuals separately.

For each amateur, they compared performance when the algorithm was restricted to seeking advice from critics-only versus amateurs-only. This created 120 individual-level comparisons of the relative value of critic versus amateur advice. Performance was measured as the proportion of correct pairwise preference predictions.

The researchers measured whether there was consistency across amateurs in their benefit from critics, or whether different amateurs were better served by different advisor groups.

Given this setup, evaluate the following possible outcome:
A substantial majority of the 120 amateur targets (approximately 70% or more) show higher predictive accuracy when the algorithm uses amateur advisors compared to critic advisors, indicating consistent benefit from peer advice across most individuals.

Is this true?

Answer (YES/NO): NO